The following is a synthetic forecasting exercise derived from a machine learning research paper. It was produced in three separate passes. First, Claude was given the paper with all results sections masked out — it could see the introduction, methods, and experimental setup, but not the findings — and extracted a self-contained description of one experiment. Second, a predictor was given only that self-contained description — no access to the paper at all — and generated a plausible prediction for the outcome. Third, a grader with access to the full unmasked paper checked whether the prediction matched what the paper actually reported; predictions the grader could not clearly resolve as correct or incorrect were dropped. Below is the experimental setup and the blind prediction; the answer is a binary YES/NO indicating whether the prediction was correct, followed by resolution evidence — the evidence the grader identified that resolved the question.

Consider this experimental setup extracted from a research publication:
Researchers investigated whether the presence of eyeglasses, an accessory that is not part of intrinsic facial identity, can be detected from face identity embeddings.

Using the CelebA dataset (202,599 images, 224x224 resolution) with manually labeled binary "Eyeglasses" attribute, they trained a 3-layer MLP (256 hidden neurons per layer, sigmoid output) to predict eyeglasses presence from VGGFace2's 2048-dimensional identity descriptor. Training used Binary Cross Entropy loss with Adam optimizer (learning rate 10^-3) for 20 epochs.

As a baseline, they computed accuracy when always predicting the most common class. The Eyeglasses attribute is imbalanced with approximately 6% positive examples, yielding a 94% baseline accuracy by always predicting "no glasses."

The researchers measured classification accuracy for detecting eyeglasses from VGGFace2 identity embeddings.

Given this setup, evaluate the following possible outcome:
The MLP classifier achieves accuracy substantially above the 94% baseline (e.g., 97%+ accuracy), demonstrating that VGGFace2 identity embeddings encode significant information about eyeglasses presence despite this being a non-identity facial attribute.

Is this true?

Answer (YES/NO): YES